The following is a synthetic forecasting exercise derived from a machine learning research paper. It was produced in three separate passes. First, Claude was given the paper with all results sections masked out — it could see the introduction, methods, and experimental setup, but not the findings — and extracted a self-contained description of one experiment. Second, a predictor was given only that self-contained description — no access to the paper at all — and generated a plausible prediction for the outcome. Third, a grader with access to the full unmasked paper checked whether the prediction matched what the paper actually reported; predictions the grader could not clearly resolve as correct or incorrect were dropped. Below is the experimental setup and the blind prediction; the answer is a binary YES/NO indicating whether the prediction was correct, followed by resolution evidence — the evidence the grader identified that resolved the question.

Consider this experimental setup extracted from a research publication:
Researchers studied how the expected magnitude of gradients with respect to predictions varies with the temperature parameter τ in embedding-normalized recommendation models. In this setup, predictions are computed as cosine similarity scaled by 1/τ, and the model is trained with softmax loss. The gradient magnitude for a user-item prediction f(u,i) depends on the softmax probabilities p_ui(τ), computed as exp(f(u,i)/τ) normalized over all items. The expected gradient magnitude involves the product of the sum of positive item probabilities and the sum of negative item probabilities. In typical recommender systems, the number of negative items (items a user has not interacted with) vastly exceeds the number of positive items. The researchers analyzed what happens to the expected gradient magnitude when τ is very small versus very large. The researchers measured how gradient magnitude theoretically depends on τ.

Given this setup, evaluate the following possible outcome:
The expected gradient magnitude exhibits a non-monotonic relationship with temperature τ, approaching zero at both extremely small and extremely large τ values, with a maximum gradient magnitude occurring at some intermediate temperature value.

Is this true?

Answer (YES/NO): YES